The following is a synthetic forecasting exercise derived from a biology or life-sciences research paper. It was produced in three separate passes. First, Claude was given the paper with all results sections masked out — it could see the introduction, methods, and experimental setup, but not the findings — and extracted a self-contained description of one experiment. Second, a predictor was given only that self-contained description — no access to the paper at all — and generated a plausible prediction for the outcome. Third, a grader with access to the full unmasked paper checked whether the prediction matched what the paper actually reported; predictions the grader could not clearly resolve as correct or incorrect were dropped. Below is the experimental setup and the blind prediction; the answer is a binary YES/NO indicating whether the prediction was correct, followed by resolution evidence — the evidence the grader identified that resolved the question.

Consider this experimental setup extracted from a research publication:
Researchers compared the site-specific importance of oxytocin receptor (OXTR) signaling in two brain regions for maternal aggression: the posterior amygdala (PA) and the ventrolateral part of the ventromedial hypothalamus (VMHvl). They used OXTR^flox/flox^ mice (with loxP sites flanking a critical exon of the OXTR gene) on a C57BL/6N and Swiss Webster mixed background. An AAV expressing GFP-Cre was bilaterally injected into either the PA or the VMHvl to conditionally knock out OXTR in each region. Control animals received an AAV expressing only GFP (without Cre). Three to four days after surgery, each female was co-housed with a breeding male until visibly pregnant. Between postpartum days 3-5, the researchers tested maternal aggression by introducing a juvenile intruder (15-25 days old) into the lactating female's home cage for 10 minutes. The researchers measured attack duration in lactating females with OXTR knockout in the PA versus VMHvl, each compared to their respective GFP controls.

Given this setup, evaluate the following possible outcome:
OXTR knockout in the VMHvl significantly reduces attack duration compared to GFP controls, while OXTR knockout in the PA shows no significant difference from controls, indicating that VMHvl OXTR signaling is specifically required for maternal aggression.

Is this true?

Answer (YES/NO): NO